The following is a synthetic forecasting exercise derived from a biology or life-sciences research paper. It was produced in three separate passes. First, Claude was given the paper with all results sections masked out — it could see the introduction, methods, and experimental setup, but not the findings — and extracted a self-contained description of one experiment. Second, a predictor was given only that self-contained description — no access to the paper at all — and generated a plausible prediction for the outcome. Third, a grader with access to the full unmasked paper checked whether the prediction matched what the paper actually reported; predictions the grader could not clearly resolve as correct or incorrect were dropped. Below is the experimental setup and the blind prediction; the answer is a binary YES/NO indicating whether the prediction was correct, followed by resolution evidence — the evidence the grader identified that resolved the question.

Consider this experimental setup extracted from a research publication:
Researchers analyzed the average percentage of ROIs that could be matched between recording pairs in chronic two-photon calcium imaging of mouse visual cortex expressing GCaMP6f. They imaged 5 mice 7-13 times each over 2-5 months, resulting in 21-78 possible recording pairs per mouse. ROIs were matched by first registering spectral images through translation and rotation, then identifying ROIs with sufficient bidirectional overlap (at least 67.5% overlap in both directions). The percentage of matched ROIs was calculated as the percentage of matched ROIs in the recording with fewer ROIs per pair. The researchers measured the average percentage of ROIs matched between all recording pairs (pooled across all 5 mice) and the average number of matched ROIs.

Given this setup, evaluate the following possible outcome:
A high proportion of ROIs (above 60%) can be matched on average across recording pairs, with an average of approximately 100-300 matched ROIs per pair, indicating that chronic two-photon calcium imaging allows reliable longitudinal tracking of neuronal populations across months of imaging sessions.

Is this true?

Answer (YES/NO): NO